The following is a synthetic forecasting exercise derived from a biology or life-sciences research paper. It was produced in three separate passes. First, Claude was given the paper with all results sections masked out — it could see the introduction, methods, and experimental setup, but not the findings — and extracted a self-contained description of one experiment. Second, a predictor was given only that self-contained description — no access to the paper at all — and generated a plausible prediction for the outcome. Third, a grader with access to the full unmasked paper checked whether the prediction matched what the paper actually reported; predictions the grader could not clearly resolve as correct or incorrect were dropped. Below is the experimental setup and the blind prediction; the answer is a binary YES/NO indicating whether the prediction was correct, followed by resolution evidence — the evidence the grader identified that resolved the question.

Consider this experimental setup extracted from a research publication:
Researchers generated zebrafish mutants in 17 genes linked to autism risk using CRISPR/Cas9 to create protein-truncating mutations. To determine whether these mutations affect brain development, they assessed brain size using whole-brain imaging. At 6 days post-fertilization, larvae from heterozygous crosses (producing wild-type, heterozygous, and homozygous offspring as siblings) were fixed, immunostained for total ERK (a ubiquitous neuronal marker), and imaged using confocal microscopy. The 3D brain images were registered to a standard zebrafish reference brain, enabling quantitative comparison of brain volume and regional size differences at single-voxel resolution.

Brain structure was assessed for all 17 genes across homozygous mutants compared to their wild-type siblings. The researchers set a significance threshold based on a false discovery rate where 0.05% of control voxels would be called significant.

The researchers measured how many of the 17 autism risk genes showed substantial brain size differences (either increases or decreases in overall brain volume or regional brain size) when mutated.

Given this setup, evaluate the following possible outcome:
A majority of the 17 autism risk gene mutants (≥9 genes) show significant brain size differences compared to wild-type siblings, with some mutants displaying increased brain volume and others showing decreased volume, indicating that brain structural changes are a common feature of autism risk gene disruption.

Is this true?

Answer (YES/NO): NO